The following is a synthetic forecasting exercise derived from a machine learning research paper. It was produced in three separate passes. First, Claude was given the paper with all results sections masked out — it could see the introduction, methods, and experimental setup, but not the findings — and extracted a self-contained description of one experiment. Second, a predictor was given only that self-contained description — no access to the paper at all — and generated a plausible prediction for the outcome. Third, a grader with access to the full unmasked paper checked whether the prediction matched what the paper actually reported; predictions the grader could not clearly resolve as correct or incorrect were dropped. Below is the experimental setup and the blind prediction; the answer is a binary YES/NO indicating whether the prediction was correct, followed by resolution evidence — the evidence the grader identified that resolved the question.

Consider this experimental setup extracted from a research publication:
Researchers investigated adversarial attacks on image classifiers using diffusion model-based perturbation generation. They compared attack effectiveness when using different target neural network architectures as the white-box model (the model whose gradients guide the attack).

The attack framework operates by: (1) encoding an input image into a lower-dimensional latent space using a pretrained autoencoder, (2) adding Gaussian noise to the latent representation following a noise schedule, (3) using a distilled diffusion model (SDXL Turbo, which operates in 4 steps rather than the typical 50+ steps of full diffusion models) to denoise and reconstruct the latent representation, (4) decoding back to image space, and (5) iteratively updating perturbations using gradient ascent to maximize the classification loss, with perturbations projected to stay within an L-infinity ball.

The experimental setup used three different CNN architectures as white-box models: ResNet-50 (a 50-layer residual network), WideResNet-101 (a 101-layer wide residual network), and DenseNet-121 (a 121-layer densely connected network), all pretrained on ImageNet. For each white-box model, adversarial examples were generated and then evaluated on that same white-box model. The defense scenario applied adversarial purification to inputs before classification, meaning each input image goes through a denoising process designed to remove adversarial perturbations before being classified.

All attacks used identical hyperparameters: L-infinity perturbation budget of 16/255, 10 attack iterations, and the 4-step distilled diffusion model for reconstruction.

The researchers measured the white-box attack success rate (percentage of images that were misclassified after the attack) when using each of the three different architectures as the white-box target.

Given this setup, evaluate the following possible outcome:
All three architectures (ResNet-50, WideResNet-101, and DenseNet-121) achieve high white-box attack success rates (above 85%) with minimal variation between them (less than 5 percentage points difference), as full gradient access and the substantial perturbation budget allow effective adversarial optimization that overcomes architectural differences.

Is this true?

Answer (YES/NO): YES